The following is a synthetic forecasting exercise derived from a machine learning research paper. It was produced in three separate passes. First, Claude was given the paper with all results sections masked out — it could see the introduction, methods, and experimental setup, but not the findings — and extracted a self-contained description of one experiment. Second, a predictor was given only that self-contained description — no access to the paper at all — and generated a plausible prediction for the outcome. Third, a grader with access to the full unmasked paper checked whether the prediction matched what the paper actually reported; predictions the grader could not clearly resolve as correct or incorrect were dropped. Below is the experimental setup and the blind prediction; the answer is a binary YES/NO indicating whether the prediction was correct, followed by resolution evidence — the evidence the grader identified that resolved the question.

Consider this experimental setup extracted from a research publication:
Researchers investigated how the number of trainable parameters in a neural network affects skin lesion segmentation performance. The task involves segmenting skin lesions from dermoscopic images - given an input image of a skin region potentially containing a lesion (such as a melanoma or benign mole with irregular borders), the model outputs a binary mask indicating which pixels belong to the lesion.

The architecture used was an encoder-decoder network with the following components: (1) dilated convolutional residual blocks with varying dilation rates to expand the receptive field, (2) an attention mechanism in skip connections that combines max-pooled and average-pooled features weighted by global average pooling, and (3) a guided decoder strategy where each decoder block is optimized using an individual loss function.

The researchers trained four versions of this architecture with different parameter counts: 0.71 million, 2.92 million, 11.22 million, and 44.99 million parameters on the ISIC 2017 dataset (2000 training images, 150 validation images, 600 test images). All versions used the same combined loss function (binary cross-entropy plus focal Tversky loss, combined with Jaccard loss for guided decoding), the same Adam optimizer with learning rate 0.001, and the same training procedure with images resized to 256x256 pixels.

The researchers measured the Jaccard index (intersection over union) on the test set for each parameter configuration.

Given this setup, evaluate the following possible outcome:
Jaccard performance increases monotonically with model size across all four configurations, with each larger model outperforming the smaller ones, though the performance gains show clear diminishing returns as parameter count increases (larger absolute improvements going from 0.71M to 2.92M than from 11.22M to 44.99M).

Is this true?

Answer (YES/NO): NO